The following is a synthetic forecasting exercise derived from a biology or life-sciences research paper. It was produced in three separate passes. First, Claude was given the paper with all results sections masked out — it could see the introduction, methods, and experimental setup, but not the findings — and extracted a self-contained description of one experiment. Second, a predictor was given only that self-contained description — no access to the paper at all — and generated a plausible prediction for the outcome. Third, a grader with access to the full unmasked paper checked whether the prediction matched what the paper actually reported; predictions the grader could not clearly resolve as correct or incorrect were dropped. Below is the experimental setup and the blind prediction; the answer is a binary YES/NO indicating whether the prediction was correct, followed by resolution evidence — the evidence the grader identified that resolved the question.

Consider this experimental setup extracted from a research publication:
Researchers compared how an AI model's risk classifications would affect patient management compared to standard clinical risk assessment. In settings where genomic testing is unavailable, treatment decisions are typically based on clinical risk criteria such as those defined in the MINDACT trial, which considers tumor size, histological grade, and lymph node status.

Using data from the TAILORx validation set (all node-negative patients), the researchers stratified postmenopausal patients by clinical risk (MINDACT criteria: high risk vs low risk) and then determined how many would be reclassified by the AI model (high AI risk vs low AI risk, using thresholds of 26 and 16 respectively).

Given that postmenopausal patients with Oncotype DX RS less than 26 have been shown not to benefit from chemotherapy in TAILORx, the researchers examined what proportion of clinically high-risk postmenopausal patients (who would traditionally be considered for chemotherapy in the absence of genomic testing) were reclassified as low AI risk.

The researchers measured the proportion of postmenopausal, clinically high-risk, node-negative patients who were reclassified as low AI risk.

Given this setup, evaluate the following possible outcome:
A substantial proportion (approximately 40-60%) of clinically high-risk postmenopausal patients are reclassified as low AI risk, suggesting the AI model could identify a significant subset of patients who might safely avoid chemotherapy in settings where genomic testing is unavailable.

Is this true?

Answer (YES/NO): NO